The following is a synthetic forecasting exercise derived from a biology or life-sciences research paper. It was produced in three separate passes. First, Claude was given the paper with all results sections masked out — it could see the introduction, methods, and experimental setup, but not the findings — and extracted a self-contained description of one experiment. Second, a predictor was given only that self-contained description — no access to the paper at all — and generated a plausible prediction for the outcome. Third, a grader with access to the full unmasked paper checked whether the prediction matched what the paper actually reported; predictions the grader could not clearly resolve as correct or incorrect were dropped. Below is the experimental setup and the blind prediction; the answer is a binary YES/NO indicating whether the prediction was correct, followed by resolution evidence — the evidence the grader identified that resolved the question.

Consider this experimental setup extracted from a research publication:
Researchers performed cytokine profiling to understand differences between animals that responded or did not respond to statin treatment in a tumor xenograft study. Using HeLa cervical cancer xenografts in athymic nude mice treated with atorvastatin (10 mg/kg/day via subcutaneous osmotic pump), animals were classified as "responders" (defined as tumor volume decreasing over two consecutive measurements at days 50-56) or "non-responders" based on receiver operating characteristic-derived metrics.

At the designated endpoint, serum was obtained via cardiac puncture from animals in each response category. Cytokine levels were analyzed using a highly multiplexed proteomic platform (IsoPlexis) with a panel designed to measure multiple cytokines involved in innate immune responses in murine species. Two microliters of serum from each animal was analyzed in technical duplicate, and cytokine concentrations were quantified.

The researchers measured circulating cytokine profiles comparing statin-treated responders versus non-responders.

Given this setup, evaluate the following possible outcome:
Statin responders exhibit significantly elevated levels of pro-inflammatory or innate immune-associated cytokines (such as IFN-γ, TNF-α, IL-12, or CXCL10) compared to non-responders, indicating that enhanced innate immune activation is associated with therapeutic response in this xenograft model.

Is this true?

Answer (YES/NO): NO